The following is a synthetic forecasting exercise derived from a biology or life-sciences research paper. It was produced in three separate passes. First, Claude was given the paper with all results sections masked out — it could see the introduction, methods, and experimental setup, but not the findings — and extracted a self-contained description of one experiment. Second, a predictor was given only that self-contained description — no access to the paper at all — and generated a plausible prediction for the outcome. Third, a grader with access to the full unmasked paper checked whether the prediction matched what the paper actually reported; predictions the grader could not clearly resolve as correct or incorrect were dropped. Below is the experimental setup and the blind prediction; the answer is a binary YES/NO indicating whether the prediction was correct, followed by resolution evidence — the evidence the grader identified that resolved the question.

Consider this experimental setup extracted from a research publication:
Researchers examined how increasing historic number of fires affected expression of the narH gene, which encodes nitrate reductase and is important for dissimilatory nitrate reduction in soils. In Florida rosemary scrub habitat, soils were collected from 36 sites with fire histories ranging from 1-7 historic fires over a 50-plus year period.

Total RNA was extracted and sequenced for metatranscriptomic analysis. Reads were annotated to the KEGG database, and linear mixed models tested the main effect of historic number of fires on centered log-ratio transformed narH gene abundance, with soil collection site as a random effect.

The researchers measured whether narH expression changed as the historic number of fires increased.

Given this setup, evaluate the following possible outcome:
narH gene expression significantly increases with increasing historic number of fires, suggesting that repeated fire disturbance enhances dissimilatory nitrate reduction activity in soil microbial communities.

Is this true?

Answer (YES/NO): NO